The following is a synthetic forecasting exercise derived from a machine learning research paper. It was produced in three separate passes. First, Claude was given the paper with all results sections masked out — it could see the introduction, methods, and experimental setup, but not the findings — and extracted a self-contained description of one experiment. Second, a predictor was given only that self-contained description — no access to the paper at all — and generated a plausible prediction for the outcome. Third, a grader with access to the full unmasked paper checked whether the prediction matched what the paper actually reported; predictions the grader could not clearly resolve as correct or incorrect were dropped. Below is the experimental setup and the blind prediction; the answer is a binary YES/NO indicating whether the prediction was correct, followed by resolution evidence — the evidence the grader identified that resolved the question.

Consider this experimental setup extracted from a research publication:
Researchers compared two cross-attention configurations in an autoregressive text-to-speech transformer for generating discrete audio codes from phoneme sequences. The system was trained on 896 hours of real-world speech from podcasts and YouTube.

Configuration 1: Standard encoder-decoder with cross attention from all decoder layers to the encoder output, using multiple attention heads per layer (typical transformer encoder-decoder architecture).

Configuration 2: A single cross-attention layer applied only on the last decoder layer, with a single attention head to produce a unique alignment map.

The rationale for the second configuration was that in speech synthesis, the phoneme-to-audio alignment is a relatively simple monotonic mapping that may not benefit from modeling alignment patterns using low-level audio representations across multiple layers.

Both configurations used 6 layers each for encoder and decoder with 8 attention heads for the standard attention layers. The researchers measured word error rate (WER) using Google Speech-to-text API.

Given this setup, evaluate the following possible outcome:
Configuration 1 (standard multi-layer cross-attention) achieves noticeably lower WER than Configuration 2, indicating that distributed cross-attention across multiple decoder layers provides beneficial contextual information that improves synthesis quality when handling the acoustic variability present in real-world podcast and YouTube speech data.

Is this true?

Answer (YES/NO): YES